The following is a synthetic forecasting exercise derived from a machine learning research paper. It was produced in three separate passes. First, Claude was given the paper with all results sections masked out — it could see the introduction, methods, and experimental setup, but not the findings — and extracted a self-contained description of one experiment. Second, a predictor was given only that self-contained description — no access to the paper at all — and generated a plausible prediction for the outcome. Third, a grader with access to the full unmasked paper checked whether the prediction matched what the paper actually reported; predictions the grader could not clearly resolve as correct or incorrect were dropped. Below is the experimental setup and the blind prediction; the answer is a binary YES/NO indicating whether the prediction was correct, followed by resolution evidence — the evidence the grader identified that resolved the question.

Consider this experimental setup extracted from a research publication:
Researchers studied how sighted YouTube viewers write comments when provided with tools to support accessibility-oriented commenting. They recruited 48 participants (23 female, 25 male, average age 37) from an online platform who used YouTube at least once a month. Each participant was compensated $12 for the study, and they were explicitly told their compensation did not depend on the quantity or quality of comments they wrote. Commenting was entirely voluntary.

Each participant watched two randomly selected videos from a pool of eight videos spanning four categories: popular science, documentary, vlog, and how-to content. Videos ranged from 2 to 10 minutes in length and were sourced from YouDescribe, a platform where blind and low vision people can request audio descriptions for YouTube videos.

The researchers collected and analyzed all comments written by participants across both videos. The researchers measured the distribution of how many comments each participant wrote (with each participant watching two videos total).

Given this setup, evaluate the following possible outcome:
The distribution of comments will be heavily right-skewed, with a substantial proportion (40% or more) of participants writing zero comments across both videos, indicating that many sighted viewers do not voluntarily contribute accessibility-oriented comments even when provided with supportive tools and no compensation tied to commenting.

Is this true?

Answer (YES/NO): NO